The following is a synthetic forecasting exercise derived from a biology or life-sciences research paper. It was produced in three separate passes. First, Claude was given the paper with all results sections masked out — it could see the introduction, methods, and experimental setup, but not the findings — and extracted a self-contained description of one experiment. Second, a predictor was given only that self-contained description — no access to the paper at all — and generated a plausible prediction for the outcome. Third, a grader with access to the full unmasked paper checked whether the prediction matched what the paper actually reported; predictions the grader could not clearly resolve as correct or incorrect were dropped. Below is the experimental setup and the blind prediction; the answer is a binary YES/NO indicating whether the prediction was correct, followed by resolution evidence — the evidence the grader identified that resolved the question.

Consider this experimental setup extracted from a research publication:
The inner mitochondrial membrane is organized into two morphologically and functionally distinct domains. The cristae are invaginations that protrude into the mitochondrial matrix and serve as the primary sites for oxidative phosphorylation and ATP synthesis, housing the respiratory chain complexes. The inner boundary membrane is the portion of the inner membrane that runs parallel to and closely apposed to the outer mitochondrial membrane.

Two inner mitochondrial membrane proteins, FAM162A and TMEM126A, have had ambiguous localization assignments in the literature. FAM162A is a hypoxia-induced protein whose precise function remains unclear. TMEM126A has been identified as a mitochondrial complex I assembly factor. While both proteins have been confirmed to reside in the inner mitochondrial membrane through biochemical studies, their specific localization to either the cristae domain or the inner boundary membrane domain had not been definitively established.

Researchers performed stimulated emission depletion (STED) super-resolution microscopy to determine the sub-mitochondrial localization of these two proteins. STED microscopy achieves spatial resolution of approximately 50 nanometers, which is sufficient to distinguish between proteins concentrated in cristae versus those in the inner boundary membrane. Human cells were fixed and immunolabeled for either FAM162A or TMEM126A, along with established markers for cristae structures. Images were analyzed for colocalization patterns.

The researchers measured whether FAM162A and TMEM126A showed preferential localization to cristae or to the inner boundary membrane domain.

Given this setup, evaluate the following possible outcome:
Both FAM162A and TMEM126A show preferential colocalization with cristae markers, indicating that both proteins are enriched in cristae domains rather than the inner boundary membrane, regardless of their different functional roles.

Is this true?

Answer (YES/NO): YES